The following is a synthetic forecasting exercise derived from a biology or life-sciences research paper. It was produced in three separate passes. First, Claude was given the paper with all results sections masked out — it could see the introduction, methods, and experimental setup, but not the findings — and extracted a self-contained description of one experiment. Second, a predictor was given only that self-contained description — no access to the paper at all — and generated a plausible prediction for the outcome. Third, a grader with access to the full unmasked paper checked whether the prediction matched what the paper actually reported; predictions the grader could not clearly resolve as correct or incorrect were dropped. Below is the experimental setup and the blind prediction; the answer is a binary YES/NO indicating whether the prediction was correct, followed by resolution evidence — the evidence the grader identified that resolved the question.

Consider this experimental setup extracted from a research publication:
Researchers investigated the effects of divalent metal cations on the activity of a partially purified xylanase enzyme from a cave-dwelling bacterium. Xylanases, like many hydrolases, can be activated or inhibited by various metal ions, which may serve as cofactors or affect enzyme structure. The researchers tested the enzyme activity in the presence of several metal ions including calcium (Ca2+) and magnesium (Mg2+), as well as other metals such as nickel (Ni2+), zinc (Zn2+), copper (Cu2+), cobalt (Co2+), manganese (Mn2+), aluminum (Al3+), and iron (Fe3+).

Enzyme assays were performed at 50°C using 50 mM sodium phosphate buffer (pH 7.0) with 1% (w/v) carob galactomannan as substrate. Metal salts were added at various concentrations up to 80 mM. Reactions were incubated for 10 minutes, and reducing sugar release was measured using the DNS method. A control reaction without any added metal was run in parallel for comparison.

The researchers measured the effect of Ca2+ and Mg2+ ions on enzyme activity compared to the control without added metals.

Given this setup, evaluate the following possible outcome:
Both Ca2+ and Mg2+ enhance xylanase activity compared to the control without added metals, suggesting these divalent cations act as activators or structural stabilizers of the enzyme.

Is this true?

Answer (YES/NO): YES